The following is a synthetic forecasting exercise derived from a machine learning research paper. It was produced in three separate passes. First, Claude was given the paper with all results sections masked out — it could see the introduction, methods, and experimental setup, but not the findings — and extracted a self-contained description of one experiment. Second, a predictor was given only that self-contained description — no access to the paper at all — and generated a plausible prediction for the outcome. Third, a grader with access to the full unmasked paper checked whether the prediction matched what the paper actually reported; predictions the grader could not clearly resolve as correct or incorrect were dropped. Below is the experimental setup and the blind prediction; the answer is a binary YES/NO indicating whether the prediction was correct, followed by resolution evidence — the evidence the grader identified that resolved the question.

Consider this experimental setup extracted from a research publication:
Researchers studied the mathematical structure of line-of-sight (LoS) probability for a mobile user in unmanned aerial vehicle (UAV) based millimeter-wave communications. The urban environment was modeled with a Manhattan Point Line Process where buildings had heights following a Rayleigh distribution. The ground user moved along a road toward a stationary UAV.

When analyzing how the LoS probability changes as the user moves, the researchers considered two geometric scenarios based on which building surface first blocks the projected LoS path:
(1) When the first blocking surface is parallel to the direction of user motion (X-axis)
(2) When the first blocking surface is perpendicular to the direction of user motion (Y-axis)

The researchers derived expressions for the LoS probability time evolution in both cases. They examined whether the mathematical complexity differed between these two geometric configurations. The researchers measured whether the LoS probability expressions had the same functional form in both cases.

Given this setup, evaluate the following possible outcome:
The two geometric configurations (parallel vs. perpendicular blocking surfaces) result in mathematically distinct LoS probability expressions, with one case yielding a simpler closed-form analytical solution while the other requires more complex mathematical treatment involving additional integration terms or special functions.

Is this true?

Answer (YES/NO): YES